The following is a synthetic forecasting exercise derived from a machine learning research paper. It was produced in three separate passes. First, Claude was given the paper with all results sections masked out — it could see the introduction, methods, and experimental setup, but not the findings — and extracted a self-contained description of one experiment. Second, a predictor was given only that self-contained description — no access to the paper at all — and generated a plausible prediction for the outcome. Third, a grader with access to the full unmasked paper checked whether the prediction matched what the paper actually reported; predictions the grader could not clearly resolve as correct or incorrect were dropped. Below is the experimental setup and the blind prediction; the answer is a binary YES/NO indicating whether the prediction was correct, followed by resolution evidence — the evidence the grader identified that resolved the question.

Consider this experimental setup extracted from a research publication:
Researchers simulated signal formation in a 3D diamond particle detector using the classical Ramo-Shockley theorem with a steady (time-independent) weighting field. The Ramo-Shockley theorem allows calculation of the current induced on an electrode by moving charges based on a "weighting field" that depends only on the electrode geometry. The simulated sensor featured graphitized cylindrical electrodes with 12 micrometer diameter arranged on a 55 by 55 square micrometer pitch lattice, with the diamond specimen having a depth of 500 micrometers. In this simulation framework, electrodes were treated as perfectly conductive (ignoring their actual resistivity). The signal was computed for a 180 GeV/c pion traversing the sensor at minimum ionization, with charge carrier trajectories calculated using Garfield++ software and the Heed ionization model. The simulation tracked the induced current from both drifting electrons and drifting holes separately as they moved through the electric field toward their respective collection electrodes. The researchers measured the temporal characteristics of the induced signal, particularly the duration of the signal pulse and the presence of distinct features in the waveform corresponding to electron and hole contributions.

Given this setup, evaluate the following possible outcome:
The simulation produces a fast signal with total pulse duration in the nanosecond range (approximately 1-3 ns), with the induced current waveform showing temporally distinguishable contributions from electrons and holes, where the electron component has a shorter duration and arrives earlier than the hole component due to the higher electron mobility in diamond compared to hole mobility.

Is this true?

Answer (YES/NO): NO